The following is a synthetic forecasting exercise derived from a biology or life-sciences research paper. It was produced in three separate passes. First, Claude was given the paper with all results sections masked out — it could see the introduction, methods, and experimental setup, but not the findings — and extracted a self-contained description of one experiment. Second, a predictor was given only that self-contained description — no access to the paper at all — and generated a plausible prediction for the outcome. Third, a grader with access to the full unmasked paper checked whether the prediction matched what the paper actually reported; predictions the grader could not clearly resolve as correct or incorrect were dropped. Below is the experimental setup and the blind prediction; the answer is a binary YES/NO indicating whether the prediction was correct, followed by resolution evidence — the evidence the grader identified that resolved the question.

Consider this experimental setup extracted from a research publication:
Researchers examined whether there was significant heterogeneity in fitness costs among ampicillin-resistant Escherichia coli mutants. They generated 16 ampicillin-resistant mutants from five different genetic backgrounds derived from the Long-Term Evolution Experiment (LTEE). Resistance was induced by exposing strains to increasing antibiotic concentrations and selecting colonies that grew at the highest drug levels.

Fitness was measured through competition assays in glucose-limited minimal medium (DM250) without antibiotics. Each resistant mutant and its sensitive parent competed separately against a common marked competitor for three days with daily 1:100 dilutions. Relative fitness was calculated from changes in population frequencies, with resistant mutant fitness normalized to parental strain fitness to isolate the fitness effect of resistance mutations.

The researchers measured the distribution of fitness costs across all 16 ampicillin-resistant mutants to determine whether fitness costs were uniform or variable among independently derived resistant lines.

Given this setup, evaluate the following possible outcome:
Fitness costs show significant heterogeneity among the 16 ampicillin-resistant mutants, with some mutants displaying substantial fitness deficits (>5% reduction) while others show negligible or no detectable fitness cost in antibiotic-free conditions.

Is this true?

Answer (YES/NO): YES